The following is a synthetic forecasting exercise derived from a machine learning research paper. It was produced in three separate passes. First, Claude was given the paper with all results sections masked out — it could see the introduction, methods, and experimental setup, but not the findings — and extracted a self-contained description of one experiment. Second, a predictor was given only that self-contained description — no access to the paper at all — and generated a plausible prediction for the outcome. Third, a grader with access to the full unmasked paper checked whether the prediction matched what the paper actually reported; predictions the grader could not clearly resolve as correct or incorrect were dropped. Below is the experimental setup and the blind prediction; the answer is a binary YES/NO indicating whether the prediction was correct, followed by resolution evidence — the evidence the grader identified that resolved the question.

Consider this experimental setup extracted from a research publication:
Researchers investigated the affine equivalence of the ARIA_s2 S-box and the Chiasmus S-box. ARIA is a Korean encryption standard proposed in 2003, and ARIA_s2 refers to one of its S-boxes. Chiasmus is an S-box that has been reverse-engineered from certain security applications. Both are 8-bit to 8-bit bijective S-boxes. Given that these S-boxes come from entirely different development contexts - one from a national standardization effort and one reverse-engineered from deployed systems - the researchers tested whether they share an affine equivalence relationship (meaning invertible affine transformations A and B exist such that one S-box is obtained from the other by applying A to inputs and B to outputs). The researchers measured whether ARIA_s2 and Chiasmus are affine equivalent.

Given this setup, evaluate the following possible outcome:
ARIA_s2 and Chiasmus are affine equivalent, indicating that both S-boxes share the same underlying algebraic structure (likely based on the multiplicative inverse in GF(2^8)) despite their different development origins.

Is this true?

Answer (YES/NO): YES